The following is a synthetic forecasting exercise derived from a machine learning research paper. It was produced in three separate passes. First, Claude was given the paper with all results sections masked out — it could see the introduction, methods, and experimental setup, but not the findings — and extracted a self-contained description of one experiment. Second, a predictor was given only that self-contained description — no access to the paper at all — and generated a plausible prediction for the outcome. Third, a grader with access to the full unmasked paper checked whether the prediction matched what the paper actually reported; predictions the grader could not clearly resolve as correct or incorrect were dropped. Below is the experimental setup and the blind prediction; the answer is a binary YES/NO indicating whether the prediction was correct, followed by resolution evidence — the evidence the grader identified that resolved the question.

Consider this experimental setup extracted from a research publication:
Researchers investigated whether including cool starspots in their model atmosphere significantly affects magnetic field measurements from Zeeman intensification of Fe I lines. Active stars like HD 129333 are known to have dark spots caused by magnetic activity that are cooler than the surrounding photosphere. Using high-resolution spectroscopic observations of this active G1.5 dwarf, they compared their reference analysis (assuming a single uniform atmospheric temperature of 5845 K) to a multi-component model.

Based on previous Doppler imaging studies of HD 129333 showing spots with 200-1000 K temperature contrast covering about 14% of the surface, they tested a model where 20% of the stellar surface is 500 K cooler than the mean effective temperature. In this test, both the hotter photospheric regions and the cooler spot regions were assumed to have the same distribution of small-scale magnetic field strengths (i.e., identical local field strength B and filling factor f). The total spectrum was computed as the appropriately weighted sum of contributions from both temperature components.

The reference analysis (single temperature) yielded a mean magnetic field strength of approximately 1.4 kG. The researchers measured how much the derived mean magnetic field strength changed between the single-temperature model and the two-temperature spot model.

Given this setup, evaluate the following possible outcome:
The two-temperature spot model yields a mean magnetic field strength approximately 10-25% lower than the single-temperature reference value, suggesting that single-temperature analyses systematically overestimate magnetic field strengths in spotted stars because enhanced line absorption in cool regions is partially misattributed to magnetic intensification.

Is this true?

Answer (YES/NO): NO